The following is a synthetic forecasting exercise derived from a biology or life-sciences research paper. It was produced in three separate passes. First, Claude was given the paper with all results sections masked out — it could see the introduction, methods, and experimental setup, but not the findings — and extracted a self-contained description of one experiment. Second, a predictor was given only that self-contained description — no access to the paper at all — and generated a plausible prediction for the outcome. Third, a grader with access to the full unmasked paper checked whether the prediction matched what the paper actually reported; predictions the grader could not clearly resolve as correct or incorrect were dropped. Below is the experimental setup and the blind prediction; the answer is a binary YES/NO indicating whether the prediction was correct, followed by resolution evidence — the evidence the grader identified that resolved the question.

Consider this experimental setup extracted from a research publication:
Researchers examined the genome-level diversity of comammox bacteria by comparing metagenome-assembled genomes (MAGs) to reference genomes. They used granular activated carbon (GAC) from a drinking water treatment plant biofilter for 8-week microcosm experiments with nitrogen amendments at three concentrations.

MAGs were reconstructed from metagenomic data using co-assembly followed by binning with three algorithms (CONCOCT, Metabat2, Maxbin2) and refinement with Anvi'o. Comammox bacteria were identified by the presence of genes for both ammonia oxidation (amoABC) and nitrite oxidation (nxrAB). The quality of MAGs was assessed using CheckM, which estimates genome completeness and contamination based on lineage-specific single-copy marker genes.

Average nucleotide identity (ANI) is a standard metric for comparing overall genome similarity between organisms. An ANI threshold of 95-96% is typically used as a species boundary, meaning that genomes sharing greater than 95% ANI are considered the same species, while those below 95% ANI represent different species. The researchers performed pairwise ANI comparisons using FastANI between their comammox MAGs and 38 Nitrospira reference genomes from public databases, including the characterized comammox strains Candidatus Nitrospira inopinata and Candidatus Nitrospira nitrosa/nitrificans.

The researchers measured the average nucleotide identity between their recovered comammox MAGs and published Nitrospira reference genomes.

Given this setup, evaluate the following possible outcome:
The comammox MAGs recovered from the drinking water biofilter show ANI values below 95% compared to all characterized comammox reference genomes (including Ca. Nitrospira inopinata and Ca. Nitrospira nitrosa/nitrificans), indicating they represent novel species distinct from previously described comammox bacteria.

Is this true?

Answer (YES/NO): YES